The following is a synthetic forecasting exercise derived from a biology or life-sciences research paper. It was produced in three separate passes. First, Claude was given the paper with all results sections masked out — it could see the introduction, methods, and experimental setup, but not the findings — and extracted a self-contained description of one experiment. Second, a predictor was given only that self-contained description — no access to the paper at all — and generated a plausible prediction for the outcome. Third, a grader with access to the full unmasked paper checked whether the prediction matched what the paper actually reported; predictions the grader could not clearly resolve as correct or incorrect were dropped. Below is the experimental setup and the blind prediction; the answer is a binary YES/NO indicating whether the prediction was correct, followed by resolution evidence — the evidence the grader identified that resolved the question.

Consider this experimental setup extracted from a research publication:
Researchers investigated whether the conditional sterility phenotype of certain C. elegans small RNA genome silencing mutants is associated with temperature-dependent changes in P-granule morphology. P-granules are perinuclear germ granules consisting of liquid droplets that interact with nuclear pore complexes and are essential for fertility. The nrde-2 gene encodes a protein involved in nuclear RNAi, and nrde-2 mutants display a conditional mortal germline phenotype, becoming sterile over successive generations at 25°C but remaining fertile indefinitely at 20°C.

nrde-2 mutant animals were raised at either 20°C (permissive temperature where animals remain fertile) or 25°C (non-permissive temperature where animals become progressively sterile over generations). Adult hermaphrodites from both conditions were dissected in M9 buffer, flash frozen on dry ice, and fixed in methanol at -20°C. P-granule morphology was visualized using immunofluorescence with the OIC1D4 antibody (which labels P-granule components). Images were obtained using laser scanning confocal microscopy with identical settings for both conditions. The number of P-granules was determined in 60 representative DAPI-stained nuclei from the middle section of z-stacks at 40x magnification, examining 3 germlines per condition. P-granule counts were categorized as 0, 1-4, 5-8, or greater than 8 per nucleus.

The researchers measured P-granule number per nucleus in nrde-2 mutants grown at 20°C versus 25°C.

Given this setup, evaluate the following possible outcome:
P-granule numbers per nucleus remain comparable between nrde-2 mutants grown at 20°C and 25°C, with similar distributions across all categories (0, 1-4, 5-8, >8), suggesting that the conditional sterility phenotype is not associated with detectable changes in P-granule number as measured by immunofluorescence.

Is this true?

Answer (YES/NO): NO